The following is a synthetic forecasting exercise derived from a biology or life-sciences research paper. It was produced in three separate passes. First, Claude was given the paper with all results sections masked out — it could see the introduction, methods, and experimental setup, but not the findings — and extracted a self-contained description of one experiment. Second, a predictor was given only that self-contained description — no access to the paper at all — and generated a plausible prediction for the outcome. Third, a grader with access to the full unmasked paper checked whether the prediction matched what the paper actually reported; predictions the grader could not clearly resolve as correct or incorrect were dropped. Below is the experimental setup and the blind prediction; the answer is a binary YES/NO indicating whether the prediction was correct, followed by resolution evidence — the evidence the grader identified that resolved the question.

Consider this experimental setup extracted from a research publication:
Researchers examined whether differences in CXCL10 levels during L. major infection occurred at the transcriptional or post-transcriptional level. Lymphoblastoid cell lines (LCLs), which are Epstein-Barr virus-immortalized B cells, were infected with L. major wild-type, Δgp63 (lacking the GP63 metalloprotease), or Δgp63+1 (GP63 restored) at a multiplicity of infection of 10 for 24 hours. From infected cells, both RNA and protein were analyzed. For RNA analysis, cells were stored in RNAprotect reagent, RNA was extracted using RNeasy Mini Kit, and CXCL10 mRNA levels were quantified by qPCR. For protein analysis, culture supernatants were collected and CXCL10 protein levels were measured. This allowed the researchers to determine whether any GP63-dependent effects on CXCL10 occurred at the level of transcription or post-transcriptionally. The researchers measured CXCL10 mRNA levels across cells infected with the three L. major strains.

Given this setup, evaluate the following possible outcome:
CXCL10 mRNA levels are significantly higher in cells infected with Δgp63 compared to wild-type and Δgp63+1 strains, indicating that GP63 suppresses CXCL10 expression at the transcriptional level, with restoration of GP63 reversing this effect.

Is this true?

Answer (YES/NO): NO